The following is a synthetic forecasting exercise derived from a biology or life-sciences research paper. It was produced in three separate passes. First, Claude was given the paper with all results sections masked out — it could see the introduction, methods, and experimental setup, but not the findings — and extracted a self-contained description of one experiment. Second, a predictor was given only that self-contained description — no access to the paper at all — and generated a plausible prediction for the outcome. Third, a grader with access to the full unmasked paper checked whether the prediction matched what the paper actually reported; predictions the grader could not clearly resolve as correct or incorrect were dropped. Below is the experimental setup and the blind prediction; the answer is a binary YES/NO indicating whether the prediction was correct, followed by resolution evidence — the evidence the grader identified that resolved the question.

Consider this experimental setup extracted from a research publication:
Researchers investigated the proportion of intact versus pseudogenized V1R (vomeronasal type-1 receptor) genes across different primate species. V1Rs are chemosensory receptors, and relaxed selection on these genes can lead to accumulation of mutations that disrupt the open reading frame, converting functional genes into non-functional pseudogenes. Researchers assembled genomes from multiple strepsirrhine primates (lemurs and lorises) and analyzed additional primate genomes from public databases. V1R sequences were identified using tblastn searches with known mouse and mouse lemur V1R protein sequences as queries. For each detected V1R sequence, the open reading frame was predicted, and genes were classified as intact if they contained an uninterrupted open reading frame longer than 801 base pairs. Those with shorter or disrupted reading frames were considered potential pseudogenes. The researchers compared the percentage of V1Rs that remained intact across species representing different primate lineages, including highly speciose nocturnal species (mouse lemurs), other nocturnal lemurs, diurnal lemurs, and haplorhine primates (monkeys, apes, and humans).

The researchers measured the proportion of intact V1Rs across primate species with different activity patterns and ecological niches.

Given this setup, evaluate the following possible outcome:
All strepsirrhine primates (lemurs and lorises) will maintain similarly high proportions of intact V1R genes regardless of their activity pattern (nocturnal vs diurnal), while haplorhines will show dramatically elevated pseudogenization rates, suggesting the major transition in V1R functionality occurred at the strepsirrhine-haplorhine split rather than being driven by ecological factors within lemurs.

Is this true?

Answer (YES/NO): NO